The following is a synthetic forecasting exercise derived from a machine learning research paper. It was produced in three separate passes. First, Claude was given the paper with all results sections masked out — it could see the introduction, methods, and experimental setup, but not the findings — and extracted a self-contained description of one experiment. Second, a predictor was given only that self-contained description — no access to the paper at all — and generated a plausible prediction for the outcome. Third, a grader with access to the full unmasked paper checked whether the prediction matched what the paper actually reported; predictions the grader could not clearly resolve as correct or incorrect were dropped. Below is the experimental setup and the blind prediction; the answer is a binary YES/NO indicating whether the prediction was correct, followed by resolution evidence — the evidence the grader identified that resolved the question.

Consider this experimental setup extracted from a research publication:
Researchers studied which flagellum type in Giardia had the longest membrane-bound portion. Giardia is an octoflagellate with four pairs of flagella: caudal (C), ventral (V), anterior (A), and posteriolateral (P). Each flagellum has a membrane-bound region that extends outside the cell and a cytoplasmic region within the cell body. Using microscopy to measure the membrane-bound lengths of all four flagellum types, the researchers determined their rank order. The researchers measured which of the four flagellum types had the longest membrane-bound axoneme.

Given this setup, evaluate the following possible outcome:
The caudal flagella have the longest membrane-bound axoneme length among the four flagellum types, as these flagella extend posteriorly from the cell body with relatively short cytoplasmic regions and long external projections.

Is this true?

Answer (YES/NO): NO